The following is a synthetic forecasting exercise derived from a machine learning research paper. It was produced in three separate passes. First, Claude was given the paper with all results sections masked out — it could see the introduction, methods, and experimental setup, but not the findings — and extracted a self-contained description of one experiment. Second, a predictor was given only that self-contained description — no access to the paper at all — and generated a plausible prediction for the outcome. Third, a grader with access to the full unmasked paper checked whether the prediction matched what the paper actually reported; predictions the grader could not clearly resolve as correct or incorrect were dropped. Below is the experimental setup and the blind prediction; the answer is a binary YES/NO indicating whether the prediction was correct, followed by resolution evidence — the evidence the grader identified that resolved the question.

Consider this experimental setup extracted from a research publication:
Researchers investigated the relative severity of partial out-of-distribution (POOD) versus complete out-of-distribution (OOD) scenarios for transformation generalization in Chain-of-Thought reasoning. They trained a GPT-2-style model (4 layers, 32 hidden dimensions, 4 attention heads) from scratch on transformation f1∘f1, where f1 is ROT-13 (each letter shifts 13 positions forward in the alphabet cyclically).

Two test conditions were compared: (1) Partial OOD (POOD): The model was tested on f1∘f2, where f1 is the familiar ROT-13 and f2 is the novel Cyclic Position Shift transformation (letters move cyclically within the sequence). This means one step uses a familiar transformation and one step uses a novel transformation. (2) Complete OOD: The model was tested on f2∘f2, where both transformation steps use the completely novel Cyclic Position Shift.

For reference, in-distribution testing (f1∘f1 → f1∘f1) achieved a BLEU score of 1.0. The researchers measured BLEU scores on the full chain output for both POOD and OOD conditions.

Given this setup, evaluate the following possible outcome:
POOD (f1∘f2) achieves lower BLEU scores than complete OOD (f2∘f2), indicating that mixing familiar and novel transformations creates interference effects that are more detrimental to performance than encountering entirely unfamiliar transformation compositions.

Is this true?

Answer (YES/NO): NO